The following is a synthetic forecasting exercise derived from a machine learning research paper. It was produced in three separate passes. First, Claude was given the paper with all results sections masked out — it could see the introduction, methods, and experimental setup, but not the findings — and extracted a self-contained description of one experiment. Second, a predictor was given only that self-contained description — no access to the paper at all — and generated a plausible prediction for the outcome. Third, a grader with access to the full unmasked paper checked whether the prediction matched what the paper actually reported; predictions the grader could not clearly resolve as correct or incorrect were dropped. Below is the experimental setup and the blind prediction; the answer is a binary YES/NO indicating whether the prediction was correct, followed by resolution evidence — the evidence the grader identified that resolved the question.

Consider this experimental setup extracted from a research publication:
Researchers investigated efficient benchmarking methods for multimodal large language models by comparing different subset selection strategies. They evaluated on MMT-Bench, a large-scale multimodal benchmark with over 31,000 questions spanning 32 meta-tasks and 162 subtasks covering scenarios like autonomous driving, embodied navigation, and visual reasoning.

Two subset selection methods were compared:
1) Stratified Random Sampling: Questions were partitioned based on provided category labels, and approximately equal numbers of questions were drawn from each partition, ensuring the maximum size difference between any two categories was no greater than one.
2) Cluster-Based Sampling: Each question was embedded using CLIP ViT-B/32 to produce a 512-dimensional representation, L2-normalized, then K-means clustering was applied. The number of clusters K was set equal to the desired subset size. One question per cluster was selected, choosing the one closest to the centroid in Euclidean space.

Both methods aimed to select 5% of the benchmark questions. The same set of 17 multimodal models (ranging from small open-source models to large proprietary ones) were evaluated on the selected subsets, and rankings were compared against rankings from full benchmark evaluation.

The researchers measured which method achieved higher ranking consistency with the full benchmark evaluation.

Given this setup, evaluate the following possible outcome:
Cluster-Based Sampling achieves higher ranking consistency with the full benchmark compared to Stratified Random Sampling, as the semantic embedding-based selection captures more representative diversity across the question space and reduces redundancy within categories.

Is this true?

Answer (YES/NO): YES